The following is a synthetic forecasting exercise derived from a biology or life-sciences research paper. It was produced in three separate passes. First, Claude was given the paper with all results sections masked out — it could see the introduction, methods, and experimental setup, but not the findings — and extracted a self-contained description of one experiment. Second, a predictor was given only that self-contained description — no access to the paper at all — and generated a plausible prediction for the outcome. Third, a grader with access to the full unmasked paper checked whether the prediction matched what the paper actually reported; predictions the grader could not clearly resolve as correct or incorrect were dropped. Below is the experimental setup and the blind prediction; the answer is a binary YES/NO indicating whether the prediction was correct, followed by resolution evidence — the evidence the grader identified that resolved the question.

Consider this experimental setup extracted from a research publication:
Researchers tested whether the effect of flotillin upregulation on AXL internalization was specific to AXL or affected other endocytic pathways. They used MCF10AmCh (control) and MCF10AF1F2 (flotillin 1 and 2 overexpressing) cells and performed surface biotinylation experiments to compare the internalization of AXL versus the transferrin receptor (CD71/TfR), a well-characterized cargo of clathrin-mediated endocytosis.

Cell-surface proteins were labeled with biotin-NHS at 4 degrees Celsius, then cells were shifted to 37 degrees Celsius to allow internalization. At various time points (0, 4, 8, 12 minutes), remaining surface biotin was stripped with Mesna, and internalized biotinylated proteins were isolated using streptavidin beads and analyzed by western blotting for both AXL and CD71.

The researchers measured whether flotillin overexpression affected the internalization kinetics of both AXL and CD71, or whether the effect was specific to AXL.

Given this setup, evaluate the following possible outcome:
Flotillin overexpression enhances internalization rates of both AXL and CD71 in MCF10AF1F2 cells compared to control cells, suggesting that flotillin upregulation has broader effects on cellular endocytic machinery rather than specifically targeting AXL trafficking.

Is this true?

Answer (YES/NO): NO